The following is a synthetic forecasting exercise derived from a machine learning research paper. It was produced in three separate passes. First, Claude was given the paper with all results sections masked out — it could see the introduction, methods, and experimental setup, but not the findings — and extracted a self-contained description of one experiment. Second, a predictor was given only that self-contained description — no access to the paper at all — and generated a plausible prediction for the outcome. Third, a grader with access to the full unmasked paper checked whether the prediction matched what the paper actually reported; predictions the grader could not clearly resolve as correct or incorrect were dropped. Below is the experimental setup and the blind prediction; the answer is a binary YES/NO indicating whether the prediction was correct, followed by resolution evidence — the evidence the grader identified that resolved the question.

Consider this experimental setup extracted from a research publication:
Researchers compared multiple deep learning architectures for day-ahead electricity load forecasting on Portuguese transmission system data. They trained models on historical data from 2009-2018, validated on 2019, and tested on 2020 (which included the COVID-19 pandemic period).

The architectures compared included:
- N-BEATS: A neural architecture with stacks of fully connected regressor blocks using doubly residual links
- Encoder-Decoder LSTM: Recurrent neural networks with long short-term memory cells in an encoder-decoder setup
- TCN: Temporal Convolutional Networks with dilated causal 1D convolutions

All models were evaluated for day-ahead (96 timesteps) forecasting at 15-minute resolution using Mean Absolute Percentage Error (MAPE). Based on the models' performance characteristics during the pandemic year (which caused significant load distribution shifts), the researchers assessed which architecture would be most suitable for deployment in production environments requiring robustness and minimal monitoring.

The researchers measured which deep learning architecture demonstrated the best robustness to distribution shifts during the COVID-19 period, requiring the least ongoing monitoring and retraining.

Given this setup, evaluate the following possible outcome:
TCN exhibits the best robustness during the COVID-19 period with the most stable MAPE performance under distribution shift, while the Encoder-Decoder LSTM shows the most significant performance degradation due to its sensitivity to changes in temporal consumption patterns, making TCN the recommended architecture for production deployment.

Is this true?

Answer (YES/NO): NO